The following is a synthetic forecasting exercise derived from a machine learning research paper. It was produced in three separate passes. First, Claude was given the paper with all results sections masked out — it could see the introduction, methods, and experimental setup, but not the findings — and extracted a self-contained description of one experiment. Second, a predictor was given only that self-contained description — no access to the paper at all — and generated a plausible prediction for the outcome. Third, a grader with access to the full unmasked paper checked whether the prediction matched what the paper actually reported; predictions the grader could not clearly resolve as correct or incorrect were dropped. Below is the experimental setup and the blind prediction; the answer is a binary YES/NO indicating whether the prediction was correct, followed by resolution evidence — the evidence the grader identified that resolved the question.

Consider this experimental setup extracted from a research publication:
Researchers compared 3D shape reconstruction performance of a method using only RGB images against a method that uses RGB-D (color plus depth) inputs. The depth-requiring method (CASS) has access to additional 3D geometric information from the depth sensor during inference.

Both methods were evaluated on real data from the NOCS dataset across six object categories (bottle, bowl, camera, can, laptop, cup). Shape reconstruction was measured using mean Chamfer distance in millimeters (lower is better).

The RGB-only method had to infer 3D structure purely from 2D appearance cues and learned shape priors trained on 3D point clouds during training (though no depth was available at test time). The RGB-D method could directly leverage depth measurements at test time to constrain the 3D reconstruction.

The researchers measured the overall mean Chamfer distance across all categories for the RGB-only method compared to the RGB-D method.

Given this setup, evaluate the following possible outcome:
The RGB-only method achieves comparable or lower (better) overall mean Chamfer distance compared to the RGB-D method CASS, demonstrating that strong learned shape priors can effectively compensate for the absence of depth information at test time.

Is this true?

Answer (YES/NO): YES